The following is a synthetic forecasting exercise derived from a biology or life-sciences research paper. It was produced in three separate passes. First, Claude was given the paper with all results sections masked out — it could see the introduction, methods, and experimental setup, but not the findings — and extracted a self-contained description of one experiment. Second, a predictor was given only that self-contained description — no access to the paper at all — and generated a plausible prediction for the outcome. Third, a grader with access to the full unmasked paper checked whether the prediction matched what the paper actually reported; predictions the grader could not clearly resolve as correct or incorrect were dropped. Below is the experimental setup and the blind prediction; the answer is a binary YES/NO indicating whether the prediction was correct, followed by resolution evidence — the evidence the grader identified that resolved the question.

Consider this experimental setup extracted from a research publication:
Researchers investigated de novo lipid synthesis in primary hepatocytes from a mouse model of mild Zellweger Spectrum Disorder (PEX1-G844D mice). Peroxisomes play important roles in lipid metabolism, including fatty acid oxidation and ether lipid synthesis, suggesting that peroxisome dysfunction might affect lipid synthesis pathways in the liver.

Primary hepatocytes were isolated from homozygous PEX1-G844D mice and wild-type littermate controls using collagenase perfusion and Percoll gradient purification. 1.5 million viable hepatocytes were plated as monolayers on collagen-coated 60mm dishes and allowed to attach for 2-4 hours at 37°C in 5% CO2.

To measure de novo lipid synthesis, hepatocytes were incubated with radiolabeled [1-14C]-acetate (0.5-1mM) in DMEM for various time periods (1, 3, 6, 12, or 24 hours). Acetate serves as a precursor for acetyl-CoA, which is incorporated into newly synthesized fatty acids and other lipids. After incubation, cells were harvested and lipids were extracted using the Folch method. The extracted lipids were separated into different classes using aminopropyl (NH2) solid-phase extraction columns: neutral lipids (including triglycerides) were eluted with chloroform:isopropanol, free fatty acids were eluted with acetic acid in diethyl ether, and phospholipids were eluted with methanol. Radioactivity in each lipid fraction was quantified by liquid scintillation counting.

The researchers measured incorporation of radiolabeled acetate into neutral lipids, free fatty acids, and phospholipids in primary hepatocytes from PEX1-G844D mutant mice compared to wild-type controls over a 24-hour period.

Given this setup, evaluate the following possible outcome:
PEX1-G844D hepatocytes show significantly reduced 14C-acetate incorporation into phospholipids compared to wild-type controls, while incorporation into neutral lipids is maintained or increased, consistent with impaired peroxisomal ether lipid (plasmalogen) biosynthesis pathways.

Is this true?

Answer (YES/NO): NO